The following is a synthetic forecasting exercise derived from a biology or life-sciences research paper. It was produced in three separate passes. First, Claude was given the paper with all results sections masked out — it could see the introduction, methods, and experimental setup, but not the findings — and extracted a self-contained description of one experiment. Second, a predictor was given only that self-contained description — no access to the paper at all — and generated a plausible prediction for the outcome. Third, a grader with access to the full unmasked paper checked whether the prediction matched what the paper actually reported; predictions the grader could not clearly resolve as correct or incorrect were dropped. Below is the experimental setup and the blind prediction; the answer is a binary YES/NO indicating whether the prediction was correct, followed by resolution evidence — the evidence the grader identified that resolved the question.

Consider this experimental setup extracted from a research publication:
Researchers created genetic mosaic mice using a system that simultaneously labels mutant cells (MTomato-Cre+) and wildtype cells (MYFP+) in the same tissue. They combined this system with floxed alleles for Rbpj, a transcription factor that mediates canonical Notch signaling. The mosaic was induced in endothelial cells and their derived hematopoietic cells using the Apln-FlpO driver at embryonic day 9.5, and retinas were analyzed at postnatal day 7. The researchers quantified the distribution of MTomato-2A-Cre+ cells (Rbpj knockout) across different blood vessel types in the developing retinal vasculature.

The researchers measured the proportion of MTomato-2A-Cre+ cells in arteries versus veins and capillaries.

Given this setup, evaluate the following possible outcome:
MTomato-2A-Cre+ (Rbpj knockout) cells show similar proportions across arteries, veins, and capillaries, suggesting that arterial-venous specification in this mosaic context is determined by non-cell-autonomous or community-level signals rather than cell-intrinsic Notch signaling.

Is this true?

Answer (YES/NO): NO